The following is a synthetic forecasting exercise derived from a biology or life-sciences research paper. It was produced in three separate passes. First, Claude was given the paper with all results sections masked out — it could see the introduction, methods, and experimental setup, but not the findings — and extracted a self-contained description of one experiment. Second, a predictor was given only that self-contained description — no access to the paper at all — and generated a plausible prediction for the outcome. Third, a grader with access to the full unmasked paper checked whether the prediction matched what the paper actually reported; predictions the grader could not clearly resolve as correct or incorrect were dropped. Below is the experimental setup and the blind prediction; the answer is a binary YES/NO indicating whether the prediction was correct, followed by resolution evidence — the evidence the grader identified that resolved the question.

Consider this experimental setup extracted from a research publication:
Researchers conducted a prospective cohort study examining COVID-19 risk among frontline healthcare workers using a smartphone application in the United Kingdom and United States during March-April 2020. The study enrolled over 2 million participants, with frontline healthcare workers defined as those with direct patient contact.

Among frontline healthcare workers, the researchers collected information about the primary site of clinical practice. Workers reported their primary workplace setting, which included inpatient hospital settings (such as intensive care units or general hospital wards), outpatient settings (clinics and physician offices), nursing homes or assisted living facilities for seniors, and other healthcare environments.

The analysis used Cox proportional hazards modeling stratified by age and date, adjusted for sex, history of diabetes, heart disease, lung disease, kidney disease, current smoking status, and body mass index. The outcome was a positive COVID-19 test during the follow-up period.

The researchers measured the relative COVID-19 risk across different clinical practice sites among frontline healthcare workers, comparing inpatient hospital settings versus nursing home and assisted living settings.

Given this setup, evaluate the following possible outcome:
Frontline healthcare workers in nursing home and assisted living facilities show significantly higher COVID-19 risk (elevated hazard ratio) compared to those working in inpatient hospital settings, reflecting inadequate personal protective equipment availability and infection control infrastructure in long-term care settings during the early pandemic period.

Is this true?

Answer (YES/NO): NO